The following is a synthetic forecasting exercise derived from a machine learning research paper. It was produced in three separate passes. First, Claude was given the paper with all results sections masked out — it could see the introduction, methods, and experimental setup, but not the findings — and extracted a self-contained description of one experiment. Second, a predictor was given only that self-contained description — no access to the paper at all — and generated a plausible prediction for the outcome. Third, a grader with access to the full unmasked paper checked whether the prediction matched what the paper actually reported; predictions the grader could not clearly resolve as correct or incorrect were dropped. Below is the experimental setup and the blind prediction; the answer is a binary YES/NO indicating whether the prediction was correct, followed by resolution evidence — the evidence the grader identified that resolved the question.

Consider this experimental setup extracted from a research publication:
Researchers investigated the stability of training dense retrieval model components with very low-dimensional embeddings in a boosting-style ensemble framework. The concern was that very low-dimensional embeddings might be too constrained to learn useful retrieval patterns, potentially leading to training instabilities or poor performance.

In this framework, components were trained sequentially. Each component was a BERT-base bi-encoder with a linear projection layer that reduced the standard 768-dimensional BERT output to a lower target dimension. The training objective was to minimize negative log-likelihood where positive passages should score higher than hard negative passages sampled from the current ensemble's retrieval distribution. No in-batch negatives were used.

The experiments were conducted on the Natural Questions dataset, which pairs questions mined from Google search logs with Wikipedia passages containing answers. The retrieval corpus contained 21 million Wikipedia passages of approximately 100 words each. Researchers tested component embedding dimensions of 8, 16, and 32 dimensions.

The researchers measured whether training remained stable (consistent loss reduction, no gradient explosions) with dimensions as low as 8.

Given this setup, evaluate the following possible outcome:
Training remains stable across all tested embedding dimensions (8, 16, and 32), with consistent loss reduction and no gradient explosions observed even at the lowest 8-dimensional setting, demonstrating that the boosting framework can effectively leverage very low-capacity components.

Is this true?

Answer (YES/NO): YES